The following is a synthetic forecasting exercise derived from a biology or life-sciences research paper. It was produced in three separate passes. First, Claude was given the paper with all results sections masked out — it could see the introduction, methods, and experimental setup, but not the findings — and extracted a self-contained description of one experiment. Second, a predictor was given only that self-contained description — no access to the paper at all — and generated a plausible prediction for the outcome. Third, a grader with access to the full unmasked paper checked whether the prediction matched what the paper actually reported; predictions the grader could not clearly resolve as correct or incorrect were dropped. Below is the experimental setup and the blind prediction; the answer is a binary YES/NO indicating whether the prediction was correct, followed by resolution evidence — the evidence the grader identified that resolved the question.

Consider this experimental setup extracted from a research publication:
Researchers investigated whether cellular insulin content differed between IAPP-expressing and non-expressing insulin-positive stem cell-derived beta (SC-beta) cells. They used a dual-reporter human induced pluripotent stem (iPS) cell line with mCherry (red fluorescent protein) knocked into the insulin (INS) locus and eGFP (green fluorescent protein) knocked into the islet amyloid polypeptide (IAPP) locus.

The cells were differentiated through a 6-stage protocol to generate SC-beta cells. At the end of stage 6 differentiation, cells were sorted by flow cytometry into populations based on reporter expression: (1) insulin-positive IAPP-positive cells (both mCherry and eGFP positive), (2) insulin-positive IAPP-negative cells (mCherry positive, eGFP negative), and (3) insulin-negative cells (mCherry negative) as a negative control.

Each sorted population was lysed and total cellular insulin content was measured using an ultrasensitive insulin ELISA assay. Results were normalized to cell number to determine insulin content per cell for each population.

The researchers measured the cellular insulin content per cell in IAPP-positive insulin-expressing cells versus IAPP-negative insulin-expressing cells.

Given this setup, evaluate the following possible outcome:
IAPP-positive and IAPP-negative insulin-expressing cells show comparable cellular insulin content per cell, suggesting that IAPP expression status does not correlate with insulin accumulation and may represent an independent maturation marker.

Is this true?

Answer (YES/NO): NO